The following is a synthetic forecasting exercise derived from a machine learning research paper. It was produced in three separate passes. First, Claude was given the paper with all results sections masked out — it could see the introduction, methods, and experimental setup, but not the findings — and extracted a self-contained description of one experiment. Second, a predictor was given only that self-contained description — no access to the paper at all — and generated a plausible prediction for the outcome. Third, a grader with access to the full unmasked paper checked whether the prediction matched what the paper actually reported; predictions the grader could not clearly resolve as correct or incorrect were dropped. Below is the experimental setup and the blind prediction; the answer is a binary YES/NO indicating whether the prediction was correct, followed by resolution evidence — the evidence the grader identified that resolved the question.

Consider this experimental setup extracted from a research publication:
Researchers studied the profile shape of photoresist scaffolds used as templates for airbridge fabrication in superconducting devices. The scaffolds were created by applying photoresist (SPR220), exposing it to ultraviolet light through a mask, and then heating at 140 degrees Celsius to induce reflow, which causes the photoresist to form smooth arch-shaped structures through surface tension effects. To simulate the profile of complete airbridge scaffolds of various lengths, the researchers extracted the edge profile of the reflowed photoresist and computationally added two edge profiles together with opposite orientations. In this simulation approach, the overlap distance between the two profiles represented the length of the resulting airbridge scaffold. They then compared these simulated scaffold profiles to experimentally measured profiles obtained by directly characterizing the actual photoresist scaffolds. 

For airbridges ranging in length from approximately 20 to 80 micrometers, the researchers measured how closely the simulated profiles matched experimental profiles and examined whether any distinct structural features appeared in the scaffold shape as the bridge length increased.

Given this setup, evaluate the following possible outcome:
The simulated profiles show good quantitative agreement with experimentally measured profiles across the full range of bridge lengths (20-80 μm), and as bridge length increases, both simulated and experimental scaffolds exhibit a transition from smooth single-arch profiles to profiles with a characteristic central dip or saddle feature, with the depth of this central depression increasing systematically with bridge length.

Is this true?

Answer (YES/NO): NO